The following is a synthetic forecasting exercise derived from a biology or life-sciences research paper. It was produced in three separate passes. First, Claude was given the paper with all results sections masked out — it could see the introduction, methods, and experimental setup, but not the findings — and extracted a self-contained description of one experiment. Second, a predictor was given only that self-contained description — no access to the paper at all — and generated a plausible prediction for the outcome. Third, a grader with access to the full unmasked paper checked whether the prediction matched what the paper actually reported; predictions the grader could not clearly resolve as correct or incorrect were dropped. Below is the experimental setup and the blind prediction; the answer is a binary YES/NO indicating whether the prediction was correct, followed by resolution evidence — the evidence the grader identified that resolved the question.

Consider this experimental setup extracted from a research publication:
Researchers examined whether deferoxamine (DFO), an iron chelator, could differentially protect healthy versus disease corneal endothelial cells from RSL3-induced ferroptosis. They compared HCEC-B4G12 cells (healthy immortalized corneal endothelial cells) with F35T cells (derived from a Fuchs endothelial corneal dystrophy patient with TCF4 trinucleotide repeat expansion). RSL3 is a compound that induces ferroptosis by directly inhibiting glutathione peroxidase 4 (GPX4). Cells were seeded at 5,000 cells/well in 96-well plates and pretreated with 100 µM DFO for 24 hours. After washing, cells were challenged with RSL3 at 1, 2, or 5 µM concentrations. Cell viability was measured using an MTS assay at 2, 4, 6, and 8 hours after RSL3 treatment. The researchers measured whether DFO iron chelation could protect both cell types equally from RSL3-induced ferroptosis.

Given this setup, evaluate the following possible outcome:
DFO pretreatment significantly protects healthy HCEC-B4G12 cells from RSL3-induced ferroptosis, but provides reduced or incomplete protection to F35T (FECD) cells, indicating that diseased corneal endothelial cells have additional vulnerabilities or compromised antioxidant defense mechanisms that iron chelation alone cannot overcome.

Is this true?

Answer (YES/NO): NO